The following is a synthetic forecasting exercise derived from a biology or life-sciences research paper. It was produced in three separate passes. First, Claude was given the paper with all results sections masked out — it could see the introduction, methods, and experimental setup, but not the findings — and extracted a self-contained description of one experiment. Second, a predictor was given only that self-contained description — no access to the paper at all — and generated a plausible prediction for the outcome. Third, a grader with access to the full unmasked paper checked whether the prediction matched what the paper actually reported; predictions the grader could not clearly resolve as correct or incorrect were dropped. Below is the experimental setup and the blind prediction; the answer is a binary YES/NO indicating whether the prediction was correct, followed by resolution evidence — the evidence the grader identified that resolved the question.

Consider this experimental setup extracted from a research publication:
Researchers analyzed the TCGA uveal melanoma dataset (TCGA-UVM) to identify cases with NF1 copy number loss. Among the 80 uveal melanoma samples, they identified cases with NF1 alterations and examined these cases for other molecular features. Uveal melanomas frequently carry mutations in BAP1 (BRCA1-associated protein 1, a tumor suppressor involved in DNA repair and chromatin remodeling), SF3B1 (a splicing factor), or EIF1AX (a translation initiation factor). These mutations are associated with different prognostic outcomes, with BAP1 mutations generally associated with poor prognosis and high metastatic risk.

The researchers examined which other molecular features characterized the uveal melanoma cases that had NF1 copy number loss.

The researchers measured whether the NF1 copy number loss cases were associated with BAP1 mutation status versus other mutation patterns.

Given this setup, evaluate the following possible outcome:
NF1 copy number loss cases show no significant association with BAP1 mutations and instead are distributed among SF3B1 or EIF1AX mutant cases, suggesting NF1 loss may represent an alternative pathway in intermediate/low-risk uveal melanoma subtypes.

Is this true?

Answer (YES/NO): NO